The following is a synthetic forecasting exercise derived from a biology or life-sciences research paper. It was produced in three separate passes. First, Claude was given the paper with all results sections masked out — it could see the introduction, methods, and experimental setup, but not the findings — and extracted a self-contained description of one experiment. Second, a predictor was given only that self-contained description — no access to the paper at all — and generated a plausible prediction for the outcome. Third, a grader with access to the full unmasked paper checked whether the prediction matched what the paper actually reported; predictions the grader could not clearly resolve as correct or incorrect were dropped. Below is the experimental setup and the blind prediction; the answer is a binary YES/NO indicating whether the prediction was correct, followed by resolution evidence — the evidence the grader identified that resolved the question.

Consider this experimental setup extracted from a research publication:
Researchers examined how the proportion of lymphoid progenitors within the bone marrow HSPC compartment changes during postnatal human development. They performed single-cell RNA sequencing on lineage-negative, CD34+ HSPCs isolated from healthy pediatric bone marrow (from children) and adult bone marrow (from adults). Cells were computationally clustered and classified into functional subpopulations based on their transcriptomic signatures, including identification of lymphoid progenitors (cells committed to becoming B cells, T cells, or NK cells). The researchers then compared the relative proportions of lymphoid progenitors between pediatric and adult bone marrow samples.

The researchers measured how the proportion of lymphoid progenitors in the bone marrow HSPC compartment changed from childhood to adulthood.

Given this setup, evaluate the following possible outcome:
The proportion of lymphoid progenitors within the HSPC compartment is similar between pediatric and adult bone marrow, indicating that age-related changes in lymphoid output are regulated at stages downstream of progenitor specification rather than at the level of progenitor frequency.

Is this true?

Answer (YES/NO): NO